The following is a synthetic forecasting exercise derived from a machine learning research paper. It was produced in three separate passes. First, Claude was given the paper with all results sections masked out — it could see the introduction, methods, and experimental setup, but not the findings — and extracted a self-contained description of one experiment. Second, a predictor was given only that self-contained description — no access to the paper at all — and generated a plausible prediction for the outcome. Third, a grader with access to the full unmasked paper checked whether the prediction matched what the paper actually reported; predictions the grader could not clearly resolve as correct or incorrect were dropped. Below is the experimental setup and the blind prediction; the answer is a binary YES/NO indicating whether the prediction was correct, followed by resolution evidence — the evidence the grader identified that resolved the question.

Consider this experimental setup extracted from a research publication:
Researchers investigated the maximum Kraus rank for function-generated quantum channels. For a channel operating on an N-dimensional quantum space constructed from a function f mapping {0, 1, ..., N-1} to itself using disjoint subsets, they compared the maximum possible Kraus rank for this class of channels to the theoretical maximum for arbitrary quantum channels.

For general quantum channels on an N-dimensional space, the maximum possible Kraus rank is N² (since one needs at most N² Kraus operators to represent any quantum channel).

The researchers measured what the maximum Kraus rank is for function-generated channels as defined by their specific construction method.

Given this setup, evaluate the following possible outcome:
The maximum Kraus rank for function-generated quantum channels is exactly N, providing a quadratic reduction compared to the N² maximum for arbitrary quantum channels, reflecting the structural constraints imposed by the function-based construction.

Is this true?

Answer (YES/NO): YES